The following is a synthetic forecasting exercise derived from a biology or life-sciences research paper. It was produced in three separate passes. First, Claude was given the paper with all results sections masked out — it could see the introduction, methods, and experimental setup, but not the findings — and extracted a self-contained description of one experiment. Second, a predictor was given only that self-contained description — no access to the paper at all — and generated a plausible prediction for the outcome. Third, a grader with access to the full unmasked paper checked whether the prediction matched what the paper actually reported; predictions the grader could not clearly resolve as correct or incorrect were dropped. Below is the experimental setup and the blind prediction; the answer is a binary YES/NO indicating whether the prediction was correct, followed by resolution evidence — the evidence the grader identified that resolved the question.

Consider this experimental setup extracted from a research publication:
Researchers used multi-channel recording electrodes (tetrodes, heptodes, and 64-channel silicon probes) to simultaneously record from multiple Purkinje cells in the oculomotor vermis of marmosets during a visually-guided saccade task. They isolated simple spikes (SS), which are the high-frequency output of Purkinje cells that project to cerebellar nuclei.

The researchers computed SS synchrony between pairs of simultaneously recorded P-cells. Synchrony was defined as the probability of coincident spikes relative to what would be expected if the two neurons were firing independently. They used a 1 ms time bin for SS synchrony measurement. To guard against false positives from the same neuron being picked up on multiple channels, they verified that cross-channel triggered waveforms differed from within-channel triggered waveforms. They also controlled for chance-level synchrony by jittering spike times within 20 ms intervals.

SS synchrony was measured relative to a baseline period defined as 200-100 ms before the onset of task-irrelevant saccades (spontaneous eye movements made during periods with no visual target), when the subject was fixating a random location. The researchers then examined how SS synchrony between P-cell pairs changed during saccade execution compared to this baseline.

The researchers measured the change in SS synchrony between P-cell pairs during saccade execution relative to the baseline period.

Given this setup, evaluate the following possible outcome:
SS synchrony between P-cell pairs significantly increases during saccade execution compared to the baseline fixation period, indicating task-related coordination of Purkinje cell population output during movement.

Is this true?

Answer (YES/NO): YES